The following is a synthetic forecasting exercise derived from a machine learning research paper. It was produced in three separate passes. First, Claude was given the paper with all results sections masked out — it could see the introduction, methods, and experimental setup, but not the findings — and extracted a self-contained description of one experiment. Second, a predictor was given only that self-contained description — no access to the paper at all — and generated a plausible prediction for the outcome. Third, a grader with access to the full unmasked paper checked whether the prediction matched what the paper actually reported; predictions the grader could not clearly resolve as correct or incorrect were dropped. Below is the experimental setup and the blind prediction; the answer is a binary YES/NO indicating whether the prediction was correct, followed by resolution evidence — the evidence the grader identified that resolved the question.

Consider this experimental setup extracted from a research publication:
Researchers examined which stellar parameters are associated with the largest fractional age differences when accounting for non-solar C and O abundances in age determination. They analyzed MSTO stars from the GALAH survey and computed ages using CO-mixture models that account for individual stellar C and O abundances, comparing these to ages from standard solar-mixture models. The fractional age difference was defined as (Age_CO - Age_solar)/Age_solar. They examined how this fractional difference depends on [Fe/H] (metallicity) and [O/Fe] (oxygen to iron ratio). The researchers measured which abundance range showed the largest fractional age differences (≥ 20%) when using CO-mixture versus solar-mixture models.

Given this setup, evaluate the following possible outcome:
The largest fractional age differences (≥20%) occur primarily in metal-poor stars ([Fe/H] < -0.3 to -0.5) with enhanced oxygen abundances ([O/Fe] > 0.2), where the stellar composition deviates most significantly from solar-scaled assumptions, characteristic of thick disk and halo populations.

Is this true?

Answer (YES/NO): NO